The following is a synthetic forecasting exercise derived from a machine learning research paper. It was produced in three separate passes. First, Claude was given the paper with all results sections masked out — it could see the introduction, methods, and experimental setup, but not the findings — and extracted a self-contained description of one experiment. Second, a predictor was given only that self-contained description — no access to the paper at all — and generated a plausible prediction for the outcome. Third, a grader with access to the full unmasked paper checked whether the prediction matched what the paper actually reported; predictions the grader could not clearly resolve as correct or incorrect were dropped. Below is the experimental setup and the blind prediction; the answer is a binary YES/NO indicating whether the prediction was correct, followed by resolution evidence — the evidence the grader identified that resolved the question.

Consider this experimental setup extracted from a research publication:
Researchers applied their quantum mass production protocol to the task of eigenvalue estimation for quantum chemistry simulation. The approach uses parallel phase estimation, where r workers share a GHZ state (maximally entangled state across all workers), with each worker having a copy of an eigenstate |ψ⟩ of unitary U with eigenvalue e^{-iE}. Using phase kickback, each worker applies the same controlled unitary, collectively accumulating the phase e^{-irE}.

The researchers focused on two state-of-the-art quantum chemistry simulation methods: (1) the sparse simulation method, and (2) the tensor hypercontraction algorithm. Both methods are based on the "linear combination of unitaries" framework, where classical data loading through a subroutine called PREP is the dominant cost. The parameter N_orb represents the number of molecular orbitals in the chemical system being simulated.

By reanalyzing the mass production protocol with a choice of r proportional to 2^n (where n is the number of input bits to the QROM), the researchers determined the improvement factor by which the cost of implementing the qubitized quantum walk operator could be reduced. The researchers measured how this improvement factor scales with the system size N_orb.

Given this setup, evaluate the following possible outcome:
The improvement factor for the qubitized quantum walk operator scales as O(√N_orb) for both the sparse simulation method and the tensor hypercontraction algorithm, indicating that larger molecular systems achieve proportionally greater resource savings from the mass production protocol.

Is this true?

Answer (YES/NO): NO